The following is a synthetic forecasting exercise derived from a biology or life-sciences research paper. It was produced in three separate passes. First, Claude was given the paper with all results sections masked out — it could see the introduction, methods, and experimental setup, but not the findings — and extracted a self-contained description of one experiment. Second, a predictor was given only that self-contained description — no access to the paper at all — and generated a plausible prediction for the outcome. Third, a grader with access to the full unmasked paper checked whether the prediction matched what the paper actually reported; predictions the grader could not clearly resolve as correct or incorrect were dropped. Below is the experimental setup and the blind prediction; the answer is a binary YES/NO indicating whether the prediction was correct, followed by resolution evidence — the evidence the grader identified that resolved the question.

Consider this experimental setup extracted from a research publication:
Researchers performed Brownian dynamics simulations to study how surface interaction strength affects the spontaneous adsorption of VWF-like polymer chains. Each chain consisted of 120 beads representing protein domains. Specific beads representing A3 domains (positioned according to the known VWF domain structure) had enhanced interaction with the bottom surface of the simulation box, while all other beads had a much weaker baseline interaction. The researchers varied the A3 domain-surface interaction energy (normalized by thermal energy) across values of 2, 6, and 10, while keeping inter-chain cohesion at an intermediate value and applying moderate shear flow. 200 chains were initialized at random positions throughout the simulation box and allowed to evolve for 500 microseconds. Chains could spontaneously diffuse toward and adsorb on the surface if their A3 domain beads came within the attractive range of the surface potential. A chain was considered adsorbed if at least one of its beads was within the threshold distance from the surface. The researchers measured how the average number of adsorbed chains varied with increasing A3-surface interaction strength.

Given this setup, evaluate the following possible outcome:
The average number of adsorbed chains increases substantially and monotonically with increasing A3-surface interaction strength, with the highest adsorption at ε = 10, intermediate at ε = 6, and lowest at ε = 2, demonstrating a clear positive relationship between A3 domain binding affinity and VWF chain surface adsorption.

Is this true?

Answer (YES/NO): YES